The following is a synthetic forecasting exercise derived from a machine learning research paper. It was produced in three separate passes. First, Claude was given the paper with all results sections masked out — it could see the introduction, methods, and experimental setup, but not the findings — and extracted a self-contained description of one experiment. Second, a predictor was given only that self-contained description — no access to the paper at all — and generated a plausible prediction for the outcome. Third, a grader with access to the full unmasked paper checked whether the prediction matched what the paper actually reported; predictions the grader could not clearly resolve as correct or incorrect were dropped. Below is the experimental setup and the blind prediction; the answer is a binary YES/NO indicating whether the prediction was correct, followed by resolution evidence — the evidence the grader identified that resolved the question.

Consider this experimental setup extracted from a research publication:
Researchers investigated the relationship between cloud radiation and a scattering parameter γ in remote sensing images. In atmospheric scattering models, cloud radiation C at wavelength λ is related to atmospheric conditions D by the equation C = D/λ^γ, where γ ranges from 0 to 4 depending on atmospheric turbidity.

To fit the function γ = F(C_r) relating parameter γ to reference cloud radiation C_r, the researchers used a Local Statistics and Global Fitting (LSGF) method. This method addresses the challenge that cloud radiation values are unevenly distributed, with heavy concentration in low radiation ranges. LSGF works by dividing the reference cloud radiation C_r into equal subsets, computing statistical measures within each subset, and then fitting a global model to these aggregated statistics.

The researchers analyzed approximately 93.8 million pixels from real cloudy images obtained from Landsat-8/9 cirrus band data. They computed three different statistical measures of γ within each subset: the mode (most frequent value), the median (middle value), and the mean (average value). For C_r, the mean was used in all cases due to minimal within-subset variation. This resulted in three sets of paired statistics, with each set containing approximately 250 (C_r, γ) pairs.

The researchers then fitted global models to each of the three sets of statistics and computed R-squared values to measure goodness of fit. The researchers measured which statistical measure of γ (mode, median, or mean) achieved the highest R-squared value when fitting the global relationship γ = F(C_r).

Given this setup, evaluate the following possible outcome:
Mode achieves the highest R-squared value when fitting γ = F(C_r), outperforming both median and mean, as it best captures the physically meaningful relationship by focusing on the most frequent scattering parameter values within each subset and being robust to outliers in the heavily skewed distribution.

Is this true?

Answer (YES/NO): NO